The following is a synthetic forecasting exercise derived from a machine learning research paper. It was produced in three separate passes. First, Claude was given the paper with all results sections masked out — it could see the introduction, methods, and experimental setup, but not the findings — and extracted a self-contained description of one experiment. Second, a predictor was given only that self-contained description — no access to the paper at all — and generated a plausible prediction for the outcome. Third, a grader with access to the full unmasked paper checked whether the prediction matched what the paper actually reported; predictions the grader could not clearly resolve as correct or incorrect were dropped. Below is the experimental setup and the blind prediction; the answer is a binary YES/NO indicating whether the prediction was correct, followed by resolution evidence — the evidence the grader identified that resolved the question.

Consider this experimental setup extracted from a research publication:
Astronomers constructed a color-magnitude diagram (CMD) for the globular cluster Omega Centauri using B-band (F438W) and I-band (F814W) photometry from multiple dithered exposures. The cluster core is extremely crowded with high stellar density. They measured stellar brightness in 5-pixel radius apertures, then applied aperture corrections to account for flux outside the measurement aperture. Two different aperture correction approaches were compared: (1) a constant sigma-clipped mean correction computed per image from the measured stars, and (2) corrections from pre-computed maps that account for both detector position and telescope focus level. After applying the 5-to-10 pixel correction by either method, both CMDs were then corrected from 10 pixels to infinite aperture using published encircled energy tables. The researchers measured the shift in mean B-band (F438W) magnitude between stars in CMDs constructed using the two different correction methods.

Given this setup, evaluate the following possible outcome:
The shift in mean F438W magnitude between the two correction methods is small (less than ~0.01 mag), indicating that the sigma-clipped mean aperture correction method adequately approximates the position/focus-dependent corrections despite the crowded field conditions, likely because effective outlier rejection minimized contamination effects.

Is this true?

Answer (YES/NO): NO